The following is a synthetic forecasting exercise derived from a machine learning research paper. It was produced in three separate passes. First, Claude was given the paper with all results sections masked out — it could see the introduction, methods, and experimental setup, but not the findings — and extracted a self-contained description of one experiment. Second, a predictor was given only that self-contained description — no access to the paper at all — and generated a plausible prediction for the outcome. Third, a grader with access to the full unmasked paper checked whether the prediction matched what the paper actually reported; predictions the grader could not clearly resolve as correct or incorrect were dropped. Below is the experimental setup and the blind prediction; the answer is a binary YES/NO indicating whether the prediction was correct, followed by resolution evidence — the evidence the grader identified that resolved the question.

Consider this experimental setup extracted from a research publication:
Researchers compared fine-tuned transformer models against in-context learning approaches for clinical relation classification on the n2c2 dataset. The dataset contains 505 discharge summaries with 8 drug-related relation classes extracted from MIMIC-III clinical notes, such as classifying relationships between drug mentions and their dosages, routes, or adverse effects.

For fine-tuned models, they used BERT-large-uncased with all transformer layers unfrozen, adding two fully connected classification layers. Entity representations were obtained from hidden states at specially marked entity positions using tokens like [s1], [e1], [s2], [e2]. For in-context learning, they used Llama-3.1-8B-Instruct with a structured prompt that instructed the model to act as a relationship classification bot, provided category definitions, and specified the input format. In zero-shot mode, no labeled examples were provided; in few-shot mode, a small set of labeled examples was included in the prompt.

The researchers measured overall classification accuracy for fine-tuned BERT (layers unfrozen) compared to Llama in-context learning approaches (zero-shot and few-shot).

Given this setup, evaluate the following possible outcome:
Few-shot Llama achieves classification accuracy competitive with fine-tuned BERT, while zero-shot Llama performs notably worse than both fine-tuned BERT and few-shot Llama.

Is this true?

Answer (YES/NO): NO